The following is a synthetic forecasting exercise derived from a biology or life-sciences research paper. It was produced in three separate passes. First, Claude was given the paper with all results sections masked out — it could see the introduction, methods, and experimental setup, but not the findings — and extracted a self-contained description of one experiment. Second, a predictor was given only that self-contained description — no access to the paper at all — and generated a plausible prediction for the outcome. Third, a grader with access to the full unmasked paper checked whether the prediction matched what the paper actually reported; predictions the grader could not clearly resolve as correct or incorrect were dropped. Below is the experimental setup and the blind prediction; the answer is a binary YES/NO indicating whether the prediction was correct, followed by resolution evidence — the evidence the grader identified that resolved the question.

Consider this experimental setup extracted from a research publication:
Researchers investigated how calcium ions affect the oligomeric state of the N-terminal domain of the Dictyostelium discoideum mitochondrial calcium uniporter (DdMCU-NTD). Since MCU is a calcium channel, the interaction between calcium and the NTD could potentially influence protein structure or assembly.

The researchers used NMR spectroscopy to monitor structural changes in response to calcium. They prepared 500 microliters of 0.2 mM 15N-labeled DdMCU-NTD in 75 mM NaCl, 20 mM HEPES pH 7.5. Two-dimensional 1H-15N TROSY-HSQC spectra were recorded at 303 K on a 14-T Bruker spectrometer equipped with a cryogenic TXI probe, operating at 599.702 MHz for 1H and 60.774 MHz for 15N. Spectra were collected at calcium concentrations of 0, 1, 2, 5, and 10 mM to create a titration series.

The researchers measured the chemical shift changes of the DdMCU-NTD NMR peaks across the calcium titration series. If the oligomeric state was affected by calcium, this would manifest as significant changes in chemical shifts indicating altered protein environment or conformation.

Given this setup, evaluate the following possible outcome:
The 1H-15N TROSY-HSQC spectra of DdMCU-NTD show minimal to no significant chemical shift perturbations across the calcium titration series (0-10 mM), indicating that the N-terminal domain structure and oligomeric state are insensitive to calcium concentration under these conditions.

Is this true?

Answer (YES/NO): NO